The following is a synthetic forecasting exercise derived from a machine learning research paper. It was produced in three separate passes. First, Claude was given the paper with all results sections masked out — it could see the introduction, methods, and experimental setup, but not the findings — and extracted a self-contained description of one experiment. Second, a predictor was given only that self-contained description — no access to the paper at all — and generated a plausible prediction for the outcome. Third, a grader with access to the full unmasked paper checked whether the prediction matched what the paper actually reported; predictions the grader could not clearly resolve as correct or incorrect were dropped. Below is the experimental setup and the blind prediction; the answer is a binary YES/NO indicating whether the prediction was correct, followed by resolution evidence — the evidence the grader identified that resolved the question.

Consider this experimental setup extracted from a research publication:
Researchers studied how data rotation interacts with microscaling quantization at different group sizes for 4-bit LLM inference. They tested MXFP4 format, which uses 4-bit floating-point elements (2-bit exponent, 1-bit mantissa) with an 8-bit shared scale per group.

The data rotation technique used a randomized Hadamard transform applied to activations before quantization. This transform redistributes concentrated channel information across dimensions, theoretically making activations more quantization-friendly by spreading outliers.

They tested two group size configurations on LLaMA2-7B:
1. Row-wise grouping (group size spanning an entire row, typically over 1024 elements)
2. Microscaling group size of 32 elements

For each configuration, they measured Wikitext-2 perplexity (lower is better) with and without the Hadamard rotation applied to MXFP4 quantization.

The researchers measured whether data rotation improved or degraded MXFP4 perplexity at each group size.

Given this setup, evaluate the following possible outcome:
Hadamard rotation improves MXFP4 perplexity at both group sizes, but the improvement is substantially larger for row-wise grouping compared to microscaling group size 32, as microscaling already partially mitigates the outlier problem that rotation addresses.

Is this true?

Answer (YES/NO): NO